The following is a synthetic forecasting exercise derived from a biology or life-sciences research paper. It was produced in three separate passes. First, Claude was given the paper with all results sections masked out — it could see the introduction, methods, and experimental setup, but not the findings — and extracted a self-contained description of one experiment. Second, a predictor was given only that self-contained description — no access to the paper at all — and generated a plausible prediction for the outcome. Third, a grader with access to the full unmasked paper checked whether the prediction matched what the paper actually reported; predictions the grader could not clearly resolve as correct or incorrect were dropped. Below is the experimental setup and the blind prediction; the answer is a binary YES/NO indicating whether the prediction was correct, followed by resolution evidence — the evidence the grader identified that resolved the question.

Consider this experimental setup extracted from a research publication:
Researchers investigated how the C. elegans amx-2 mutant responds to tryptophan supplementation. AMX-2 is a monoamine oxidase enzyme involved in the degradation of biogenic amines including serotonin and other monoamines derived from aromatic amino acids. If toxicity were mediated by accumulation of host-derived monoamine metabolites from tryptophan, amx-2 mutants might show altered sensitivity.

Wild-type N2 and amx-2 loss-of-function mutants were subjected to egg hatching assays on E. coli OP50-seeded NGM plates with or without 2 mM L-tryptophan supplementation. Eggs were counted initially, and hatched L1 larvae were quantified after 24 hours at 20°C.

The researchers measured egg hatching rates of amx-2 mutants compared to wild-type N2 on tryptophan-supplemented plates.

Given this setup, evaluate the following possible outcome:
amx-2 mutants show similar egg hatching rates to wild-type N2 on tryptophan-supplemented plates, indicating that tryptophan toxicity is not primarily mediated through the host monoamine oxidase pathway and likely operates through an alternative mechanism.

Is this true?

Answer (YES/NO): YES